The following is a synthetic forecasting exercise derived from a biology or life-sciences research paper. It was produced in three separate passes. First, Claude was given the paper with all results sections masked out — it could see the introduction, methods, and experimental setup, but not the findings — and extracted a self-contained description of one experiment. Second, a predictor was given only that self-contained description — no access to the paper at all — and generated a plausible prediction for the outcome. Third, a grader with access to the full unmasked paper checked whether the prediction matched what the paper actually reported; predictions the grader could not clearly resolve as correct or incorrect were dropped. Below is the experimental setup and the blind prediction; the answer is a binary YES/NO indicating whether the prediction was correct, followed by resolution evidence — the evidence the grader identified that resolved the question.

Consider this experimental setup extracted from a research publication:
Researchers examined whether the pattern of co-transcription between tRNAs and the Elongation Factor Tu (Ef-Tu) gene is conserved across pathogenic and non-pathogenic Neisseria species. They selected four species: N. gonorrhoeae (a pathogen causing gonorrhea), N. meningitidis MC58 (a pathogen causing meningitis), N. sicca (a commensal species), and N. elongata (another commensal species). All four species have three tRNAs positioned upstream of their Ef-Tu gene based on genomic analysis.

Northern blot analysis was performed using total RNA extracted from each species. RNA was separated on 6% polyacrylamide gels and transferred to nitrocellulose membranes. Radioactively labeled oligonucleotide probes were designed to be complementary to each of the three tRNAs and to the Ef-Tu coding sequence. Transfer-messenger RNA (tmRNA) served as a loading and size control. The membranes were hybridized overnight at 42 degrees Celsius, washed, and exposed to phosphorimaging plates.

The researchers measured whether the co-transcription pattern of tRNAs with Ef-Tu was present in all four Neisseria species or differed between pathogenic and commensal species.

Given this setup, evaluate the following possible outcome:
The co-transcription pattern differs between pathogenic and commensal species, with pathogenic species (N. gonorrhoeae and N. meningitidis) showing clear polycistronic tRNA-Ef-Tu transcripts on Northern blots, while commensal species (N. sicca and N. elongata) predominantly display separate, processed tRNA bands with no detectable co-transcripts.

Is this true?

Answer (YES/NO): NO